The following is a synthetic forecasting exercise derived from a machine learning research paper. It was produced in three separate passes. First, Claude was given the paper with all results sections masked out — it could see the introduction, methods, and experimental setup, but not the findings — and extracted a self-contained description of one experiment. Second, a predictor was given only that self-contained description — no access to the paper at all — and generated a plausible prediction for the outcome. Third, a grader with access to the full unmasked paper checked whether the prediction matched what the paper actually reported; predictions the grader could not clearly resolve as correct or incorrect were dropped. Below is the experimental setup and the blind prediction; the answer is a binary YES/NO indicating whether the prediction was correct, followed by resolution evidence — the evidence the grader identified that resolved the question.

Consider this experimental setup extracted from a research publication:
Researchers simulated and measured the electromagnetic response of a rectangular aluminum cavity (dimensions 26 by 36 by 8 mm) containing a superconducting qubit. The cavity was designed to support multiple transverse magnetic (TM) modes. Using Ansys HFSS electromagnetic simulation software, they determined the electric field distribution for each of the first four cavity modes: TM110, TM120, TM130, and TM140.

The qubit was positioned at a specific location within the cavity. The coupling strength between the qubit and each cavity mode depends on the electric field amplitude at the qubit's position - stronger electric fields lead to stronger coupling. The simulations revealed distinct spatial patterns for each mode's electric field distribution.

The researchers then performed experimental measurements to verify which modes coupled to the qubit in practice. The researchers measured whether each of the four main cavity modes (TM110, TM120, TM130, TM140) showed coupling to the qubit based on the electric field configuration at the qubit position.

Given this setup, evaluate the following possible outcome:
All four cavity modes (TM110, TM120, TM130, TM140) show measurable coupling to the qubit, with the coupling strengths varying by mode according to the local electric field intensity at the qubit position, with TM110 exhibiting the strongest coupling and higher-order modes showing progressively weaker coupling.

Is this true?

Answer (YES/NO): NO